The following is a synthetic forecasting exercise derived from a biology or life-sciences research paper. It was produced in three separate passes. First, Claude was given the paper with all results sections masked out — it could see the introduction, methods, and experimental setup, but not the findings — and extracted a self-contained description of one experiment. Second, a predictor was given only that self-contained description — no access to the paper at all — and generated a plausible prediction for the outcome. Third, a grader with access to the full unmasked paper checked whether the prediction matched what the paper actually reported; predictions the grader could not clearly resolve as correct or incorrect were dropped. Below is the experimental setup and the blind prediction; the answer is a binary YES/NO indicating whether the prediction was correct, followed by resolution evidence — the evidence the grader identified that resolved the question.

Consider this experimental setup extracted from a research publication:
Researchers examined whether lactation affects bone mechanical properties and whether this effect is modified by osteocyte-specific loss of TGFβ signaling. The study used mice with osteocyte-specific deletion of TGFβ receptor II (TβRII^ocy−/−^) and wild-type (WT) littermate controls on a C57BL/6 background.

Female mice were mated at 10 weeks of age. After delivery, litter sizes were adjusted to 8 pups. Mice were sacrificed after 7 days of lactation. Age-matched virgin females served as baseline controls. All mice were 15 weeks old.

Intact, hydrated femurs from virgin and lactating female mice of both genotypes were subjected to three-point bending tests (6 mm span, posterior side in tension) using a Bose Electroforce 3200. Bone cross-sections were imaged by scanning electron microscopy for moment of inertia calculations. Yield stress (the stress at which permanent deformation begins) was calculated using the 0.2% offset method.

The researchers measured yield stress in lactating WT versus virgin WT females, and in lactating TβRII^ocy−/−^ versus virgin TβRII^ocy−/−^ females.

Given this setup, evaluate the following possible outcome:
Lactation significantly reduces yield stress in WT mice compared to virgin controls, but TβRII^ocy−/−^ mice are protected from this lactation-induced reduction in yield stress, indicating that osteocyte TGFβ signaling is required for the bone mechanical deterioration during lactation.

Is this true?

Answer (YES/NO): NO